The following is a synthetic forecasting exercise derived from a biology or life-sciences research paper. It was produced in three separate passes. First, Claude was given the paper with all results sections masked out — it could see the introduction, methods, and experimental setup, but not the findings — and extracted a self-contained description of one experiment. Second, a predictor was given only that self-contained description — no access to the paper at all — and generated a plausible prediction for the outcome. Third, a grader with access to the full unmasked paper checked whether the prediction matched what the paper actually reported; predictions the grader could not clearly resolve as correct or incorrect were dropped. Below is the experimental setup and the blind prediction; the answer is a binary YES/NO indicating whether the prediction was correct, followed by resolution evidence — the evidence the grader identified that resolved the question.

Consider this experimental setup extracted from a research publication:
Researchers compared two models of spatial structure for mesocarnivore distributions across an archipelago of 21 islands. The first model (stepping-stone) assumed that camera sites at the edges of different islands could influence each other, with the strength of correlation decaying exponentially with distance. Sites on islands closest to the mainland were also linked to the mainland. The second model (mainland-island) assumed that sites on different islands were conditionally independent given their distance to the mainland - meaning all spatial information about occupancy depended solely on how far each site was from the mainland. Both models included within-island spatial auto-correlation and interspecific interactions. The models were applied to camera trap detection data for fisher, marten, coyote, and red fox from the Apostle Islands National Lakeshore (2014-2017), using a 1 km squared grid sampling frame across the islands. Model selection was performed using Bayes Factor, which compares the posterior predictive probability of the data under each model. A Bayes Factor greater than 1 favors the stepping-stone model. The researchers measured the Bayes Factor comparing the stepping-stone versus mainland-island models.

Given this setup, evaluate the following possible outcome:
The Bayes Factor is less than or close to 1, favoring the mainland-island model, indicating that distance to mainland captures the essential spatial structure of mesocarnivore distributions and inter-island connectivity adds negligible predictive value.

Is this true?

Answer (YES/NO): YES